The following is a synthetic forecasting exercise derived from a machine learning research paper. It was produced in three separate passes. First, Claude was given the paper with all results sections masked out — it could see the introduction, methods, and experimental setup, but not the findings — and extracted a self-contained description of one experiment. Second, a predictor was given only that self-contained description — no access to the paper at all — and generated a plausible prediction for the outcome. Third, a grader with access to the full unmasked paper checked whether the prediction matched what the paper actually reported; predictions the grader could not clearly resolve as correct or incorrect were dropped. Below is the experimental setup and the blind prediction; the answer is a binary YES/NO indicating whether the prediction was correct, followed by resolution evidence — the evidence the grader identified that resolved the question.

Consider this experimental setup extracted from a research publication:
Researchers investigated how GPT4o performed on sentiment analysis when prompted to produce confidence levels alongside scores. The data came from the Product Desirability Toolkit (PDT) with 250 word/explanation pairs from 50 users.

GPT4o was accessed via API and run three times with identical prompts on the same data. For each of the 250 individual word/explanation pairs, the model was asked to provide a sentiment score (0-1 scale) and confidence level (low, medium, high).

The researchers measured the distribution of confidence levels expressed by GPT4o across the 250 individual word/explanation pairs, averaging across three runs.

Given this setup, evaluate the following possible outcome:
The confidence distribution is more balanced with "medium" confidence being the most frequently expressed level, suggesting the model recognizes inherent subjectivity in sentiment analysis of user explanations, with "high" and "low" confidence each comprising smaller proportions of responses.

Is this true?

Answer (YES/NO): NO